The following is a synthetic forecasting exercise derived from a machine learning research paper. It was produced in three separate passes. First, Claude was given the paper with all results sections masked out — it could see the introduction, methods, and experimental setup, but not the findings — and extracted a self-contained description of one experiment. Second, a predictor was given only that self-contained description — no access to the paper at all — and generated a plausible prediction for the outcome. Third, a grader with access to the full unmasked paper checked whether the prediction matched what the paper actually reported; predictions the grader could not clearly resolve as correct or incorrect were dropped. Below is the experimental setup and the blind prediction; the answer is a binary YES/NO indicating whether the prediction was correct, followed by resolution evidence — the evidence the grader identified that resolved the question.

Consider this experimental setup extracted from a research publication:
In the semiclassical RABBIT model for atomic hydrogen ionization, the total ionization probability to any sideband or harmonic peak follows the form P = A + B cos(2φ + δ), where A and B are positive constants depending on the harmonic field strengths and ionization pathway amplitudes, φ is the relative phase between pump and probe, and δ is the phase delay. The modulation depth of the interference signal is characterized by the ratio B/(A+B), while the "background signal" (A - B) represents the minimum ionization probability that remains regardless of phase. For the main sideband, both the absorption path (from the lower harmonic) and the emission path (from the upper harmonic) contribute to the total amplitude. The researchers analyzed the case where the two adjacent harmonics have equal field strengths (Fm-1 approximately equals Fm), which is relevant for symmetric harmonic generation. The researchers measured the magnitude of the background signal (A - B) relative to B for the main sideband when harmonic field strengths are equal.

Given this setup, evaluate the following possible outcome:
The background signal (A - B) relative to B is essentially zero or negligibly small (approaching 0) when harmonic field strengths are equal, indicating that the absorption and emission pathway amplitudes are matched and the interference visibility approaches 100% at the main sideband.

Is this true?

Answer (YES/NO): YES